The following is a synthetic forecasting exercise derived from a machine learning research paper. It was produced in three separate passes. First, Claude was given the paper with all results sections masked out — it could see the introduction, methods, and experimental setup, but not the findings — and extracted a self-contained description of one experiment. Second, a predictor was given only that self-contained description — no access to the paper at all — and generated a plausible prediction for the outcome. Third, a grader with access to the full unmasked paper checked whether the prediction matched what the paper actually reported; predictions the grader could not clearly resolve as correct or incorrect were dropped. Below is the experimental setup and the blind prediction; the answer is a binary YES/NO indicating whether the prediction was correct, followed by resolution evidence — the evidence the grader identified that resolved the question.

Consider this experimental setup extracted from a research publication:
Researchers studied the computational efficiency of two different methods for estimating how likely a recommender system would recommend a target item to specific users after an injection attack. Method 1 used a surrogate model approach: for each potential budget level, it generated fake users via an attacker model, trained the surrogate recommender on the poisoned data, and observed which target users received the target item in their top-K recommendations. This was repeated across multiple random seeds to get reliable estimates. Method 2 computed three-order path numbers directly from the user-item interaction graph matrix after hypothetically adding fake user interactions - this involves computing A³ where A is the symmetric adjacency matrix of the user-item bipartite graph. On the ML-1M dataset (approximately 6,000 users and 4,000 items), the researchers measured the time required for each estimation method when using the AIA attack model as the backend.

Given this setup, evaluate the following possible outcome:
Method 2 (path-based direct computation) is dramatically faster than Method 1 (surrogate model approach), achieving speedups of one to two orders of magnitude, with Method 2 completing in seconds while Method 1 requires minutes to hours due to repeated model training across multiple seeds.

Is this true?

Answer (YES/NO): NO